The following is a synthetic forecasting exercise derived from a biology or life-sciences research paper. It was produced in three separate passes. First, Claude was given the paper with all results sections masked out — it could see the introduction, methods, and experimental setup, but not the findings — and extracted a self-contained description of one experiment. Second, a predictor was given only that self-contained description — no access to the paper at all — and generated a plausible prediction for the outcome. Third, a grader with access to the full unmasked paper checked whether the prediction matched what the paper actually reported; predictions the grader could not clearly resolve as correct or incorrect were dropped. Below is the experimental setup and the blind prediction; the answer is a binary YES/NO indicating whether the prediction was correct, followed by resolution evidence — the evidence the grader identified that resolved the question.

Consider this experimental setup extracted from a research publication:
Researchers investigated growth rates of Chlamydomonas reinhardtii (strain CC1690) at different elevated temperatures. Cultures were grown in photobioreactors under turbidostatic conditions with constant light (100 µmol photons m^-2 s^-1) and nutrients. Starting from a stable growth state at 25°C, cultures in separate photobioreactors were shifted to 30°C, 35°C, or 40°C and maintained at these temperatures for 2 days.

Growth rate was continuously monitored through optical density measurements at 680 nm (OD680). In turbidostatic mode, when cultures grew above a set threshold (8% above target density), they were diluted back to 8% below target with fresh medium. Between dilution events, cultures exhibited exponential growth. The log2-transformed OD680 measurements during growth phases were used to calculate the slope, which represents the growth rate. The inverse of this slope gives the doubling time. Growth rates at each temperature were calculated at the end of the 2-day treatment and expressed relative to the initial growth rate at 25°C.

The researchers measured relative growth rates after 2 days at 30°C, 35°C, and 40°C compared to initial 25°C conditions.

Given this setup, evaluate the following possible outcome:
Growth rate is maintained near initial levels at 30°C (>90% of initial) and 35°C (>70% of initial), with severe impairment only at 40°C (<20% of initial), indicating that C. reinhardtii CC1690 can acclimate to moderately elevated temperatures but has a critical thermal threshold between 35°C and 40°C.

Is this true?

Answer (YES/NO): NO